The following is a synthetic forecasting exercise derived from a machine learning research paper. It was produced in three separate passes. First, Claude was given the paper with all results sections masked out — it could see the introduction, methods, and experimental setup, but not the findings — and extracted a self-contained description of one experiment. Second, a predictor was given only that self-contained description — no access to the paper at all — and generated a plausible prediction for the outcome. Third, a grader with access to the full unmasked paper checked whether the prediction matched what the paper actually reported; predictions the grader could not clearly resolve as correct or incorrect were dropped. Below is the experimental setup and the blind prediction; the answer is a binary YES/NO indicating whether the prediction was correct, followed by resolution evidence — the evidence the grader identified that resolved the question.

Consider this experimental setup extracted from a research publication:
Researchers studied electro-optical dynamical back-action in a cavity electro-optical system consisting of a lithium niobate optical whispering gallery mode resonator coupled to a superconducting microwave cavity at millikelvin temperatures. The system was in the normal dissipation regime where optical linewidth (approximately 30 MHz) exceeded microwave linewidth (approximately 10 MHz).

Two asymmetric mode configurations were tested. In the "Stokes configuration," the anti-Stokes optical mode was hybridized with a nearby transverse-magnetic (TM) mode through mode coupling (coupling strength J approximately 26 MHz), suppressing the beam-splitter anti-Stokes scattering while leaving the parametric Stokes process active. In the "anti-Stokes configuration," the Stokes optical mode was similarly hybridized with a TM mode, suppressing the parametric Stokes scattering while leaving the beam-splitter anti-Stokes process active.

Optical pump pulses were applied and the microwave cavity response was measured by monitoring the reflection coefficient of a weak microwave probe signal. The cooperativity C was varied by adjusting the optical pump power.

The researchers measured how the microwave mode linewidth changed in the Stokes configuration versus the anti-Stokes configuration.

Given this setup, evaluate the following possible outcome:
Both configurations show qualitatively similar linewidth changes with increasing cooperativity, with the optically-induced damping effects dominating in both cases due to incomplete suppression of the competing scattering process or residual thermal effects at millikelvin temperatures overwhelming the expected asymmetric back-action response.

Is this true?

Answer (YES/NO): NO